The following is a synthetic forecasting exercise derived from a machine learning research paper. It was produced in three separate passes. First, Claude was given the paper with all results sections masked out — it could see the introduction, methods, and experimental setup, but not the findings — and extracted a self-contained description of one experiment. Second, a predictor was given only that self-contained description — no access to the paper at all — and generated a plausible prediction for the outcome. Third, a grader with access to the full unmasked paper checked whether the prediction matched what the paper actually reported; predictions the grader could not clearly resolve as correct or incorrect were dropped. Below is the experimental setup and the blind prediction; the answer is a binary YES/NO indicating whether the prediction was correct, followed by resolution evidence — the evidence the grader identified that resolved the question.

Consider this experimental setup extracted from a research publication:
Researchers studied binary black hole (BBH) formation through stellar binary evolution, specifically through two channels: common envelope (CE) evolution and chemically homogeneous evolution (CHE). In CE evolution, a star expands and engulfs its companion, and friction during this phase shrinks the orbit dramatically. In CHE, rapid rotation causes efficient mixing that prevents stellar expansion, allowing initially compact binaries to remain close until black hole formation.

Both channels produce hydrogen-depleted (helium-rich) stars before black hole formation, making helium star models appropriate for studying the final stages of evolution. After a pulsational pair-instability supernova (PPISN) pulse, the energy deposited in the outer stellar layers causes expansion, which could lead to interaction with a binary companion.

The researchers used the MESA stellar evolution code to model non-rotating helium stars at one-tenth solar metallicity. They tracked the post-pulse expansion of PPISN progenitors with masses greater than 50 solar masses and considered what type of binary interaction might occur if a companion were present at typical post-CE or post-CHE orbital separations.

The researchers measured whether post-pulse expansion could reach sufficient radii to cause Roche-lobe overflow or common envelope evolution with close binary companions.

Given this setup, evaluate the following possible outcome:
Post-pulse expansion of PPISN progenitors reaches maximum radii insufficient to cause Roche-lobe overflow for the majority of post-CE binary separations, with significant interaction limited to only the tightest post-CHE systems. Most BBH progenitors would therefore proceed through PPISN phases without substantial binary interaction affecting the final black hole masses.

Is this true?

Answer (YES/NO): NO